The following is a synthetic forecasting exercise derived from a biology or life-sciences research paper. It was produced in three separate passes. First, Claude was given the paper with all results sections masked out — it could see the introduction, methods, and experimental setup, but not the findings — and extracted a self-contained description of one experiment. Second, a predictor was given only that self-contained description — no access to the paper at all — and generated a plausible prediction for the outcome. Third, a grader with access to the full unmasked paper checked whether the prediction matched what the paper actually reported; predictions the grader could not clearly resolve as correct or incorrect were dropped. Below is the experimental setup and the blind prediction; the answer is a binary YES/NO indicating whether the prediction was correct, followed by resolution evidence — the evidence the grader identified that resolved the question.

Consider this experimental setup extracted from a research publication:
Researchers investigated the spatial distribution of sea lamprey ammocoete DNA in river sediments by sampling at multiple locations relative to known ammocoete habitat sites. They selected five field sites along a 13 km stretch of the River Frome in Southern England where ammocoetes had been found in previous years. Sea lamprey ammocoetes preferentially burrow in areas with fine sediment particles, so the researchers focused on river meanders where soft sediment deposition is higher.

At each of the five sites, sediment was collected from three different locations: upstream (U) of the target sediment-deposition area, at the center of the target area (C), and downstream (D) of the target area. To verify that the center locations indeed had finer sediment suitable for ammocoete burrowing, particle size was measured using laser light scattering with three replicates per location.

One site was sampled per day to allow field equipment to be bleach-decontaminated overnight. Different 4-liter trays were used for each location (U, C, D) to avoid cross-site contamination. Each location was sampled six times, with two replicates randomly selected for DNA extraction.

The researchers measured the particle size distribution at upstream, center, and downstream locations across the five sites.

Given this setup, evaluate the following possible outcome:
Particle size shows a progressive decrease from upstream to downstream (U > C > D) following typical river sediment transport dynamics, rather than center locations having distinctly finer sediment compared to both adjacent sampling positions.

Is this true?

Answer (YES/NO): NO